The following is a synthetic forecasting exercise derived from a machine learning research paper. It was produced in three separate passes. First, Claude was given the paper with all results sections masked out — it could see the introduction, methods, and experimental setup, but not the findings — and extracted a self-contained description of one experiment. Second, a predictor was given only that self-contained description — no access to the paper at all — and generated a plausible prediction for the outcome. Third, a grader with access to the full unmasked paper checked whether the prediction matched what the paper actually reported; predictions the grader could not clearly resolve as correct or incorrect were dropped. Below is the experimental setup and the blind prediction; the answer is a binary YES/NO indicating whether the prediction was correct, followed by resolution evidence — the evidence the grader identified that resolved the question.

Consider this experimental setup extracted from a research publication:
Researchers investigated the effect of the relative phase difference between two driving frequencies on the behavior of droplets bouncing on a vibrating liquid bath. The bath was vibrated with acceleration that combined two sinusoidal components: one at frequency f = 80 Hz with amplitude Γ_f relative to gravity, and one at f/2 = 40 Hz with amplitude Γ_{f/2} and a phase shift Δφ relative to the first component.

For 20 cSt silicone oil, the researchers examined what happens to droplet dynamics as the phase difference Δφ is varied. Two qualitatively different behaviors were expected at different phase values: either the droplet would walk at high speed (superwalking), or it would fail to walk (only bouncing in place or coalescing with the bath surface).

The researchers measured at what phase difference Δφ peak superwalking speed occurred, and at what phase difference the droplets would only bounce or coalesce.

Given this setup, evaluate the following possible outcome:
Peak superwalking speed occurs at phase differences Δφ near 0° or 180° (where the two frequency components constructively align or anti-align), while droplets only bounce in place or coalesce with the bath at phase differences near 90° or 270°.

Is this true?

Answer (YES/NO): NO